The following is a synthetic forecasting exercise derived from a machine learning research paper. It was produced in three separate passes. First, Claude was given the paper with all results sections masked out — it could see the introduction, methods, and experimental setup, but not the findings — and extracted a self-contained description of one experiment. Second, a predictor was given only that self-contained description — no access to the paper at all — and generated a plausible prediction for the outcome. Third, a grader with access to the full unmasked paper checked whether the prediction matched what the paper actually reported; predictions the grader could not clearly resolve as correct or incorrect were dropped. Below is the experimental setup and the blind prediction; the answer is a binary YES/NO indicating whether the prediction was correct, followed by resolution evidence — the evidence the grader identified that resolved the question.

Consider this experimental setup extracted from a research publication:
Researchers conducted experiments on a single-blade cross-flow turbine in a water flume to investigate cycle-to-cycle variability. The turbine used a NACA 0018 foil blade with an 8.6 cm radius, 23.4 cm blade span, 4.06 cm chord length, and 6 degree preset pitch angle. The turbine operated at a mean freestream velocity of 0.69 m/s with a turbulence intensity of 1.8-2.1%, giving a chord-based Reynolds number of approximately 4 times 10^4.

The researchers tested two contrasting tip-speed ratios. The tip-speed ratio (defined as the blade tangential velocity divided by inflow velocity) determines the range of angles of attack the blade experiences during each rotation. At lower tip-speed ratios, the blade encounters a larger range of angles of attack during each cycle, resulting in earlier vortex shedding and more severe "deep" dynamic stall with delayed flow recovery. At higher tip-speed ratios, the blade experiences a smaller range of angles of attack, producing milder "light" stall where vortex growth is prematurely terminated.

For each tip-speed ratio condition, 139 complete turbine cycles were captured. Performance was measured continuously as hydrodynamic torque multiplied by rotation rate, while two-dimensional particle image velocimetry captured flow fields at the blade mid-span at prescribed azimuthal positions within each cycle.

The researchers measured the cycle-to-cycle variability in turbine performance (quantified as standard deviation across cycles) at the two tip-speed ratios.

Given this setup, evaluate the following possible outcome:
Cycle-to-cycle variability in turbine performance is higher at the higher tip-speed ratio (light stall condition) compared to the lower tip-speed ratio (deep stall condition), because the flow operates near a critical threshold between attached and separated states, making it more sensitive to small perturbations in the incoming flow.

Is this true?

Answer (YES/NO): NO